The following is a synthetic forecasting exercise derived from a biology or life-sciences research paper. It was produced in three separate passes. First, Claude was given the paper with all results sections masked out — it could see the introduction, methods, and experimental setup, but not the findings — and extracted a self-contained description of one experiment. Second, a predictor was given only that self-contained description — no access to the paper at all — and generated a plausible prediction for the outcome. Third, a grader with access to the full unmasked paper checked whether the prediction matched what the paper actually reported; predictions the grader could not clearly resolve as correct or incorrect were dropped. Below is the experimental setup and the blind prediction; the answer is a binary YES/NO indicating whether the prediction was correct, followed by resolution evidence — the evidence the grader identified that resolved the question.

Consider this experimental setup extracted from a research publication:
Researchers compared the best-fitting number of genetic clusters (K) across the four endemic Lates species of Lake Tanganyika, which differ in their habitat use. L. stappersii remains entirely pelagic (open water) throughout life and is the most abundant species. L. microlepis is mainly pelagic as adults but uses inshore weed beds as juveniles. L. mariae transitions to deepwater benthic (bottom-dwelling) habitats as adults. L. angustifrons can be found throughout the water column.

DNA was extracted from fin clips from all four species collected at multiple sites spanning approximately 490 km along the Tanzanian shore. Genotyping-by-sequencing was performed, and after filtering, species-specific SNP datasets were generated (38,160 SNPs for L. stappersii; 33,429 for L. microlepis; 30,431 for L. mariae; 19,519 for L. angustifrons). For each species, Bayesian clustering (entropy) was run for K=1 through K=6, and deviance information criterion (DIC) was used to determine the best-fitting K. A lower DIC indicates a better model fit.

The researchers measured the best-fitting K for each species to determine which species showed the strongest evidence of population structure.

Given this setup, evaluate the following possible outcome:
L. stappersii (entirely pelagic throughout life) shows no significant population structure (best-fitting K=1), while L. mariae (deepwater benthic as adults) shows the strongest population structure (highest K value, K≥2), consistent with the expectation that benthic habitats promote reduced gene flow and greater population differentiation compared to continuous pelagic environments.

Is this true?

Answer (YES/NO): YES